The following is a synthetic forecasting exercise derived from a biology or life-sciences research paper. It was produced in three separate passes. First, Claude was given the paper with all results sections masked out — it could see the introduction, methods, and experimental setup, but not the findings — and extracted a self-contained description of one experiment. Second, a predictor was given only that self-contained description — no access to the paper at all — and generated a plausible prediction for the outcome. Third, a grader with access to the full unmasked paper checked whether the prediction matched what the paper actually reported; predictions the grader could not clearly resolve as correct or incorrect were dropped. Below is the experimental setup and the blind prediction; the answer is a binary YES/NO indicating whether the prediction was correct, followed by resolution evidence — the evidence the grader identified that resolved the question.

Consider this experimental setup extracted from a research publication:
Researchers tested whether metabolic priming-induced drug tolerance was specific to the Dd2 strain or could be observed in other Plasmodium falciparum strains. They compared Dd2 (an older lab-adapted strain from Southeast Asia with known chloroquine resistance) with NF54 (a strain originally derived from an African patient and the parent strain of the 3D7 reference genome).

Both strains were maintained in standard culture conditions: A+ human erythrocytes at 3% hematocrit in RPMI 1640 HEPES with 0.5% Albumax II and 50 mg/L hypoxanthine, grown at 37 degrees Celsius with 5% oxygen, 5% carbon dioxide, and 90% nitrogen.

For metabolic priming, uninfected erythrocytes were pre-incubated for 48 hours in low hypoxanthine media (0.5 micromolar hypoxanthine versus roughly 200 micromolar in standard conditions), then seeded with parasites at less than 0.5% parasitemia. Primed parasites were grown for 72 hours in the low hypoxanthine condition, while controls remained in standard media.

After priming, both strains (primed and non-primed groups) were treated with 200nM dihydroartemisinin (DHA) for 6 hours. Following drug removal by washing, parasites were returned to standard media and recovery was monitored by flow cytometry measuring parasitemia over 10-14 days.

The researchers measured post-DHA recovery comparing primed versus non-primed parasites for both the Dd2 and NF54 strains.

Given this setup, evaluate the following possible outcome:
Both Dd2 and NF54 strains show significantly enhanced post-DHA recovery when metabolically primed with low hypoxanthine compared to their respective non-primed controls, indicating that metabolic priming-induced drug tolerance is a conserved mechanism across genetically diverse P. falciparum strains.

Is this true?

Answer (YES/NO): YES